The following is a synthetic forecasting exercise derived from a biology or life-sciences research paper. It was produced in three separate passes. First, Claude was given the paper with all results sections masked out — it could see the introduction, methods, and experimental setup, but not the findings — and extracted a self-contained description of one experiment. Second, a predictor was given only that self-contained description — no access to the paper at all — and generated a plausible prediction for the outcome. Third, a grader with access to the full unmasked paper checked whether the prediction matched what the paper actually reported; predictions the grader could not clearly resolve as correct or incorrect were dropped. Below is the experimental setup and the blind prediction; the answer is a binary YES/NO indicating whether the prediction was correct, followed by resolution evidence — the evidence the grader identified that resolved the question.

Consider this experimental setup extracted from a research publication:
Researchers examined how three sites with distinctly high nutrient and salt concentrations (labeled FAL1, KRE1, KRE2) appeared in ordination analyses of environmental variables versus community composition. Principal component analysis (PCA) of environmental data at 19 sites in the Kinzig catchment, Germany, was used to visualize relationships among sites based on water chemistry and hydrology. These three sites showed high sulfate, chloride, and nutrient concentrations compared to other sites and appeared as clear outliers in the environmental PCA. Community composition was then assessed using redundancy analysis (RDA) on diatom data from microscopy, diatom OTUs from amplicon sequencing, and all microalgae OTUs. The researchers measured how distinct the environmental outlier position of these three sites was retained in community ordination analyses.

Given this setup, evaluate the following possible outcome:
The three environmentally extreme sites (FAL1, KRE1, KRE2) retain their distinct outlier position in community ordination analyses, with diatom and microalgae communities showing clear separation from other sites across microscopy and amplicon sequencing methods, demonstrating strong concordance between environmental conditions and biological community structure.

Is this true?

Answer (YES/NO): NO